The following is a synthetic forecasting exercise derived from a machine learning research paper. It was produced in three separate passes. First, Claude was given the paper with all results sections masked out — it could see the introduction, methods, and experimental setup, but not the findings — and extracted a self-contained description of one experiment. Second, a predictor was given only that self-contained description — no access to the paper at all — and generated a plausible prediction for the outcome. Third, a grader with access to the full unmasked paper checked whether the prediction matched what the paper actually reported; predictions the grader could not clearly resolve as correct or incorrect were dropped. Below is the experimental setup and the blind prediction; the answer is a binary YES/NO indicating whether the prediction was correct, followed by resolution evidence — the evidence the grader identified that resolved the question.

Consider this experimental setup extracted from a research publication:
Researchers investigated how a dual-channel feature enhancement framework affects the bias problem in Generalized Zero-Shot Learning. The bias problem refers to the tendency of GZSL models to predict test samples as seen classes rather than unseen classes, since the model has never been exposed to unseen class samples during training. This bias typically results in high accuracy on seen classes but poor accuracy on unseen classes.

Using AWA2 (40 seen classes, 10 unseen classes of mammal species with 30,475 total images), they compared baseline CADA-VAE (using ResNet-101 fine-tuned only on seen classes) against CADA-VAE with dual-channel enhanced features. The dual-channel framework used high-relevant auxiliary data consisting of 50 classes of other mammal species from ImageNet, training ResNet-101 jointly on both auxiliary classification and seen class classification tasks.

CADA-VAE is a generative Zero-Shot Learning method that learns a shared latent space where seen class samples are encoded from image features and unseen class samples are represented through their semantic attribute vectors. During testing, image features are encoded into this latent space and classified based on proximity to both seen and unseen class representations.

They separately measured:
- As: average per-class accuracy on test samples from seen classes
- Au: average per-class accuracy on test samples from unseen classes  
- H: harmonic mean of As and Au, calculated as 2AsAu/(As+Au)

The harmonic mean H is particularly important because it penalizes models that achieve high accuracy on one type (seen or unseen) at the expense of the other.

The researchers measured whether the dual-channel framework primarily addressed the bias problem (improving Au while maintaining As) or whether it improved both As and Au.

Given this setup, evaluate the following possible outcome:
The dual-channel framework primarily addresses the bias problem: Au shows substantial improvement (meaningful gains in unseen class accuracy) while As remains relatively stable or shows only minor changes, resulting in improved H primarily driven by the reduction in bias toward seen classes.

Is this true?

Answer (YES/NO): NO